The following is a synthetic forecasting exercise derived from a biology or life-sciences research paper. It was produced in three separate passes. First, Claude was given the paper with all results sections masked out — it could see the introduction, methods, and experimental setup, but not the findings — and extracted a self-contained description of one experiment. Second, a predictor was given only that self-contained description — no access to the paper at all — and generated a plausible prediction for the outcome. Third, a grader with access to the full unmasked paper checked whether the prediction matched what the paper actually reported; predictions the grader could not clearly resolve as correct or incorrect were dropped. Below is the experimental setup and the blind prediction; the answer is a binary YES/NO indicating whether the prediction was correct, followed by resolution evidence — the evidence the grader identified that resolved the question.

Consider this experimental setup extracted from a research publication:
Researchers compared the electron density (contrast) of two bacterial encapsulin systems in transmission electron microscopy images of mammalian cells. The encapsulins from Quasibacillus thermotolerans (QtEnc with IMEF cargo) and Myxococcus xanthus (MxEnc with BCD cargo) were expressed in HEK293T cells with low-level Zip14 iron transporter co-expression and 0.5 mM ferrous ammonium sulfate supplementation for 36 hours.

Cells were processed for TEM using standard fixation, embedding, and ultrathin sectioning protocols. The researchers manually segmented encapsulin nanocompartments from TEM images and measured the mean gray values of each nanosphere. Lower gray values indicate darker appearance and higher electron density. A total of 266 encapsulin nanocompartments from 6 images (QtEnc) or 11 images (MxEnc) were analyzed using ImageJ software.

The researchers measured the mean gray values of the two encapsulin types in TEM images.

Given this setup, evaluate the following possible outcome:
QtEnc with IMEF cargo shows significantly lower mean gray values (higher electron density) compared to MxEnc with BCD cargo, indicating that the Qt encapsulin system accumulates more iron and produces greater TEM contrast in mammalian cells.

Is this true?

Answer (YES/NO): YES